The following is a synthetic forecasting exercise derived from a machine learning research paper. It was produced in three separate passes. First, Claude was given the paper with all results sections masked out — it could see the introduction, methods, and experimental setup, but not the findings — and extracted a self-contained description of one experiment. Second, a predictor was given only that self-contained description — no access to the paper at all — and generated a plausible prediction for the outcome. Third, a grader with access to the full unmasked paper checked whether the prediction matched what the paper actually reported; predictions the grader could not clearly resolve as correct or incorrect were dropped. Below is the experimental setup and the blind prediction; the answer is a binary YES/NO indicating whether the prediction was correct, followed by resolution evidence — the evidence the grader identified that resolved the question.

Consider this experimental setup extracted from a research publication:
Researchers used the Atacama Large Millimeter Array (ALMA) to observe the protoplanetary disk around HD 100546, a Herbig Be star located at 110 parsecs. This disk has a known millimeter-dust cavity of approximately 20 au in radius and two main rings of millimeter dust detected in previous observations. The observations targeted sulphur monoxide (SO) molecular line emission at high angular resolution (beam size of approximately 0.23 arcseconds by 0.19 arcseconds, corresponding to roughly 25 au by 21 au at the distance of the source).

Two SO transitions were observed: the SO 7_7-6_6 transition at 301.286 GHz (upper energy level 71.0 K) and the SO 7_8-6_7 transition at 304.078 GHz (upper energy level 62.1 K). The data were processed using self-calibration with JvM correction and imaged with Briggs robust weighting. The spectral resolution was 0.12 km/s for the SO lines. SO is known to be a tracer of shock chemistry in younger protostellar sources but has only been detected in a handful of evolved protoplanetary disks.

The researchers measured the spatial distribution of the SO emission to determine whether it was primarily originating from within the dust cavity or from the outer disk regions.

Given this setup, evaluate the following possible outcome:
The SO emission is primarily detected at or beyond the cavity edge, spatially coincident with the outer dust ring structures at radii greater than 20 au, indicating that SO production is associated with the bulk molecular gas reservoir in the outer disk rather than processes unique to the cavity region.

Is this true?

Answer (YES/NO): NO